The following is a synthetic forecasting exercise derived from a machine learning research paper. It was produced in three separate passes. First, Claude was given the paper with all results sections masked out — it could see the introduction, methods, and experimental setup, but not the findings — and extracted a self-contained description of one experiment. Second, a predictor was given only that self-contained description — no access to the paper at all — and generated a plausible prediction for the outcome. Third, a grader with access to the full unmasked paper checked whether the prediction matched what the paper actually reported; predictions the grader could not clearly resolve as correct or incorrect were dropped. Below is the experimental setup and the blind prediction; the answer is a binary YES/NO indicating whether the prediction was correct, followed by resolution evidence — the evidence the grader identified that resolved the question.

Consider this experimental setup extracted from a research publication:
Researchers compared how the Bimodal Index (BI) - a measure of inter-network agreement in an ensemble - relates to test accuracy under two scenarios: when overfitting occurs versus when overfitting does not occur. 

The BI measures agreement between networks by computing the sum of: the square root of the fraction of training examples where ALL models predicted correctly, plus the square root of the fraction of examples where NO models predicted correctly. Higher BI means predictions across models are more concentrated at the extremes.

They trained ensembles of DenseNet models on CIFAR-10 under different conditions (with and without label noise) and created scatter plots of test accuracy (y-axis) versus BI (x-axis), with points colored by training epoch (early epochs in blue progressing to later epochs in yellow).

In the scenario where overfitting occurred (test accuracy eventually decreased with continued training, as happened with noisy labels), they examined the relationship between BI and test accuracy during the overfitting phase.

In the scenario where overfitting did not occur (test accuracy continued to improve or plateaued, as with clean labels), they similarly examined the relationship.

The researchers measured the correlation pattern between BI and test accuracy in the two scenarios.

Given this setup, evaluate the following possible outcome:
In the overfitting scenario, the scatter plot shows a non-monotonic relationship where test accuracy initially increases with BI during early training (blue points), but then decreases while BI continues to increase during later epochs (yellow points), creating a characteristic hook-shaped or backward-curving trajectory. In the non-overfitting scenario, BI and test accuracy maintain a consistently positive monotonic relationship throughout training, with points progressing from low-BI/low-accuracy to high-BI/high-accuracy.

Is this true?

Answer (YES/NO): NO